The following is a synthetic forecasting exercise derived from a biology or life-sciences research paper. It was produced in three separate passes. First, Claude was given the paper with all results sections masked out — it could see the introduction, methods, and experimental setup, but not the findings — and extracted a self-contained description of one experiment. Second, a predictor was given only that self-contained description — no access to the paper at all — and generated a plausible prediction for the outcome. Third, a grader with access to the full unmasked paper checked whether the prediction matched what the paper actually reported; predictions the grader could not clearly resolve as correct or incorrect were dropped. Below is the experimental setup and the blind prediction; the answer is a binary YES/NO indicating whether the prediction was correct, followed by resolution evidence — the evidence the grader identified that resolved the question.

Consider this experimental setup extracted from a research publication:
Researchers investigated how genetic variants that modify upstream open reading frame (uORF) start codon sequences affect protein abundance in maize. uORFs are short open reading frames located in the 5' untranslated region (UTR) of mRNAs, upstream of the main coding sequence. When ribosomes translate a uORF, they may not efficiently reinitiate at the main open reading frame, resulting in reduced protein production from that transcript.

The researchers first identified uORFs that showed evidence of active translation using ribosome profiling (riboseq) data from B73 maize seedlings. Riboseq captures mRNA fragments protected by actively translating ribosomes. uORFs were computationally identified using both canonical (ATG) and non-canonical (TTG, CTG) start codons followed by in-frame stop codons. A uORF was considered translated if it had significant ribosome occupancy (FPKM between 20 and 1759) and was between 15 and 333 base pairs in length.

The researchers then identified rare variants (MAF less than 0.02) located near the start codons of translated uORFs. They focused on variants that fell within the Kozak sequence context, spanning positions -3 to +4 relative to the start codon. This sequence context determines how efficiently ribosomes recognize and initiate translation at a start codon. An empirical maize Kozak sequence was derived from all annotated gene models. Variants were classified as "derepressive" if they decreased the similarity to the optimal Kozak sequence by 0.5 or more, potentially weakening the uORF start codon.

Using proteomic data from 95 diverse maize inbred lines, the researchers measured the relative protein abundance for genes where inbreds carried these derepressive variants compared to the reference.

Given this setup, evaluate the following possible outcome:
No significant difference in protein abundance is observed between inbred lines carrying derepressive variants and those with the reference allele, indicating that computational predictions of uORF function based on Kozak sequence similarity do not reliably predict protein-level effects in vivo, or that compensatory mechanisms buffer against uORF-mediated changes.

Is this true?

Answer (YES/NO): NO